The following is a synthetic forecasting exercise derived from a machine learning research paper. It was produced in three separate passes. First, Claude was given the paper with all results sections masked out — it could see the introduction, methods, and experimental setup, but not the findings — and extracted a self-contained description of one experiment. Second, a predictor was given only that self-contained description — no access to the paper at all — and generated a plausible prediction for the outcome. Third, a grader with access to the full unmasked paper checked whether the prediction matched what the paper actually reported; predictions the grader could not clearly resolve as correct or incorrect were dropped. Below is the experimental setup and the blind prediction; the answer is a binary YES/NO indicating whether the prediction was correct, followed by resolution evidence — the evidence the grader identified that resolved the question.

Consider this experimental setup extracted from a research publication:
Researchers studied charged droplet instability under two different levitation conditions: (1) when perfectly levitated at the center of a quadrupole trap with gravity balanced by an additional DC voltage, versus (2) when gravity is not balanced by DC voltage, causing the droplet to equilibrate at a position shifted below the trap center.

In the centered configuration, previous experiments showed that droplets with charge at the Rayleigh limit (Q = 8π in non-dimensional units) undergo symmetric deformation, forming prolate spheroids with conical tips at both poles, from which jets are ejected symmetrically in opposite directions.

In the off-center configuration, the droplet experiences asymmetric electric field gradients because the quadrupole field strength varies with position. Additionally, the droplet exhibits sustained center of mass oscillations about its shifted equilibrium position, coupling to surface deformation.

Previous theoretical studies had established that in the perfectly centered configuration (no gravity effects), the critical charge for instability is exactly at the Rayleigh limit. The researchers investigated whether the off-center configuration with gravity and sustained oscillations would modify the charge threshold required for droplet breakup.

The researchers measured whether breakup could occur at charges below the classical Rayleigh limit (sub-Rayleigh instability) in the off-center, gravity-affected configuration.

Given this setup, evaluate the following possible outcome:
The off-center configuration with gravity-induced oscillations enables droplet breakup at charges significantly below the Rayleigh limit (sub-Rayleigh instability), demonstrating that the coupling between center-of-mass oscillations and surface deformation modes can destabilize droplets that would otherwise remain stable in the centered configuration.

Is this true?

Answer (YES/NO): NO